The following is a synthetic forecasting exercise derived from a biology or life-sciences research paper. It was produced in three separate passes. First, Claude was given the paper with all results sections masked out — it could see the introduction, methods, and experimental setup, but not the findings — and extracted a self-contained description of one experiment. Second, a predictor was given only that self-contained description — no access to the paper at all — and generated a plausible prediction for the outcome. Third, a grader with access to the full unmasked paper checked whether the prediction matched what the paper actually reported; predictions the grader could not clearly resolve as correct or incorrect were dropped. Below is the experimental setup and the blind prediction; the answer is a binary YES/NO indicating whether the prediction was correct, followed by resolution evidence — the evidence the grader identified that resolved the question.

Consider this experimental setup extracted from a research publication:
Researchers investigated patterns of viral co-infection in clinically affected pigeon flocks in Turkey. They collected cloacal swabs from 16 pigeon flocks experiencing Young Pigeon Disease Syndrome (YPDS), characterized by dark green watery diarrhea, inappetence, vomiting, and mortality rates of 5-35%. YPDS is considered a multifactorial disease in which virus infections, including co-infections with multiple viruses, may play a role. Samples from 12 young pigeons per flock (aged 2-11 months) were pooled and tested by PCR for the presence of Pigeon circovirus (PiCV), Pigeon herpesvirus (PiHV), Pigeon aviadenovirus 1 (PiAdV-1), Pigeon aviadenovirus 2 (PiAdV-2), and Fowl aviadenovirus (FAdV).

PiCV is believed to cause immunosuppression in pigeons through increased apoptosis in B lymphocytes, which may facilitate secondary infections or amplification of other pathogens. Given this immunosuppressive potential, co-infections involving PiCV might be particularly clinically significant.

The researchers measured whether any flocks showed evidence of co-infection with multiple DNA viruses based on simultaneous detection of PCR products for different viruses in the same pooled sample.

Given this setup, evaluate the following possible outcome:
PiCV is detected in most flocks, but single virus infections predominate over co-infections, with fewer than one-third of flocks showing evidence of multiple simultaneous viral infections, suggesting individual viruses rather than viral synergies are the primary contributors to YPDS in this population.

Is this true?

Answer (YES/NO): NO